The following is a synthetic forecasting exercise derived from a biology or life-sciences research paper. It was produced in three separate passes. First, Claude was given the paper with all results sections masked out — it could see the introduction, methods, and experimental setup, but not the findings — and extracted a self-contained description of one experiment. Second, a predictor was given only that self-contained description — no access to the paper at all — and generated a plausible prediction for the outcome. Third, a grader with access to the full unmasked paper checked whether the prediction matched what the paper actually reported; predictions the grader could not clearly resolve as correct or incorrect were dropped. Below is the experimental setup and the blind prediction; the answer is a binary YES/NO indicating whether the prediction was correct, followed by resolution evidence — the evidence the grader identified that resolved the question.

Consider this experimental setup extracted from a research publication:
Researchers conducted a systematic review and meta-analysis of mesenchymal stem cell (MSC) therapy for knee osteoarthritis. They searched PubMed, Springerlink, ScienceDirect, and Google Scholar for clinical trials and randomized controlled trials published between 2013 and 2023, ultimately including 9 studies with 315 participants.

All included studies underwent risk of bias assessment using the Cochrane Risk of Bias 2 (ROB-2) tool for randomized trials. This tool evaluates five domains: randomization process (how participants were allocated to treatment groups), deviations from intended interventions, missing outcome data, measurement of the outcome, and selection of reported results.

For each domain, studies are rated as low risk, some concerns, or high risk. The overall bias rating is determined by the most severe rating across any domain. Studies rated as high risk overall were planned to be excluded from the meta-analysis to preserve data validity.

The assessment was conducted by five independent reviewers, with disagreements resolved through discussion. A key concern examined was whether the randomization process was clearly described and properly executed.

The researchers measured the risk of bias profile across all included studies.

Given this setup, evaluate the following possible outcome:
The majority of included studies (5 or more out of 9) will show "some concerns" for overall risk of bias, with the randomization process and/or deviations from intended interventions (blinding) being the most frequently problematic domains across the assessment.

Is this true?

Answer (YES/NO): NO